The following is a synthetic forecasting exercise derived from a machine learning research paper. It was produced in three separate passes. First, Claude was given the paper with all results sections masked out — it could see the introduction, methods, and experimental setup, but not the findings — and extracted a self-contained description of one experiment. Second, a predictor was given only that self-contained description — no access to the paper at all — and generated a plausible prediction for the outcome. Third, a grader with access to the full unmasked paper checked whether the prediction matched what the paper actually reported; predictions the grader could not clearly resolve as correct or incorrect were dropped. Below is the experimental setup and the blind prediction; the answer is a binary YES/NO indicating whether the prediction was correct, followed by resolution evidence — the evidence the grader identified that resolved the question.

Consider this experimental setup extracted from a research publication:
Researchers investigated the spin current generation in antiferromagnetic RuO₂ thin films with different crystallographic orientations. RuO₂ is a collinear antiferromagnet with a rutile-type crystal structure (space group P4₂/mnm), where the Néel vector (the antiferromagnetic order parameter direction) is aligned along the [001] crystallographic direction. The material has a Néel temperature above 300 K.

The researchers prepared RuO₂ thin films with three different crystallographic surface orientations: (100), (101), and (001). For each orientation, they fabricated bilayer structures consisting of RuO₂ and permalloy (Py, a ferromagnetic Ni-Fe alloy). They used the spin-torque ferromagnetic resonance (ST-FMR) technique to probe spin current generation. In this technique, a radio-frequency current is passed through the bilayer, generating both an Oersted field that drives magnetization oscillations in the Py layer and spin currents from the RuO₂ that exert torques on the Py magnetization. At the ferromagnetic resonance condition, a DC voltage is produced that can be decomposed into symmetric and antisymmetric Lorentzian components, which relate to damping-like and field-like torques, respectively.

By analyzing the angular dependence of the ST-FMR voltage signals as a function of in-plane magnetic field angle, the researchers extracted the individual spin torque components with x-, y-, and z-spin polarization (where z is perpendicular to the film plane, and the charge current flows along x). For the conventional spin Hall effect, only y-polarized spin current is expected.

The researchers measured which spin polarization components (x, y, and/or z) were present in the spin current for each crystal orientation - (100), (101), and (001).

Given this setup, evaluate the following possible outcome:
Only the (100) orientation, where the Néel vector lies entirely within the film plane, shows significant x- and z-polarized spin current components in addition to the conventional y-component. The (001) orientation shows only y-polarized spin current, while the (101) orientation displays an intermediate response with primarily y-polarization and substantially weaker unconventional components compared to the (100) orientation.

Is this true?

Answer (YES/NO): NO